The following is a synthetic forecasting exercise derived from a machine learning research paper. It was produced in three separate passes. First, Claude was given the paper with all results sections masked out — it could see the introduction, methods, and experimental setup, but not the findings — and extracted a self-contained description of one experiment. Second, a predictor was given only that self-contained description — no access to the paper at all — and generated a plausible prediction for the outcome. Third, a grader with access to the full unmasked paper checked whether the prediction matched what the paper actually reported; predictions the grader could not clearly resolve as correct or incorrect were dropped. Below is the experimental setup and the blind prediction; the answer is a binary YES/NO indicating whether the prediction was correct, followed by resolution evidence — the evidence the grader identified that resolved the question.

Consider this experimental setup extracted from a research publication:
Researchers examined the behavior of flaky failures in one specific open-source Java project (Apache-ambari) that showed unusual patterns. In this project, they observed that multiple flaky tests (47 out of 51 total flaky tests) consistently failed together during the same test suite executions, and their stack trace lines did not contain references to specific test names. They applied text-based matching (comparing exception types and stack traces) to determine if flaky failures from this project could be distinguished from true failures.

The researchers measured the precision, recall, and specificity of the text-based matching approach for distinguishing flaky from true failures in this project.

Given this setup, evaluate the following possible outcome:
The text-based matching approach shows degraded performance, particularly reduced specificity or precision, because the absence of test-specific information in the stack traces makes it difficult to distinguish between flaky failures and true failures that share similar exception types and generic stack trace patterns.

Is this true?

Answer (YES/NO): NO